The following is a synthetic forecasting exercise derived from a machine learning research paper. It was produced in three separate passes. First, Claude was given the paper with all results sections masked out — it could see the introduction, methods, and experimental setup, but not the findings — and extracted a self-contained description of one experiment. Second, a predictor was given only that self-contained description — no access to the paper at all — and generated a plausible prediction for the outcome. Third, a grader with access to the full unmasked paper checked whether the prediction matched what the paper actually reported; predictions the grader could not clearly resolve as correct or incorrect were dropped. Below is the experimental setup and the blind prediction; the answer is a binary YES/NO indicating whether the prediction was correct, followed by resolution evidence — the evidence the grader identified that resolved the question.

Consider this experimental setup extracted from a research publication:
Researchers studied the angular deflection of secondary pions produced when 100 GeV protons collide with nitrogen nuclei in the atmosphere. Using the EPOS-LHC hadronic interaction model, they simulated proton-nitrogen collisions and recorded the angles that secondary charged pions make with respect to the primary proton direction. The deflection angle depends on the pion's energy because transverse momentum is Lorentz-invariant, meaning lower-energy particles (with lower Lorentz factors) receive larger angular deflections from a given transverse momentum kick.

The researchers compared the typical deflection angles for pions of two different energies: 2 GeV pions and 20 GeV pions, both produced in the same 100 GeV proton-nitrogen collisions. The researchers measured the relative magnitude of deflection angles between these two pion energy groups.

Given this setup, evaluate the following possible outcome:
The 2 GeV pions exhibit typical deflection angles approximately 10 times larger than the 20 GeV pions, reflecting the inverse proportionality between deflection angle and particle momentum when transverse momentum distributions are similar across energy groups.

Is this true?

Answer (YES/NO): YES